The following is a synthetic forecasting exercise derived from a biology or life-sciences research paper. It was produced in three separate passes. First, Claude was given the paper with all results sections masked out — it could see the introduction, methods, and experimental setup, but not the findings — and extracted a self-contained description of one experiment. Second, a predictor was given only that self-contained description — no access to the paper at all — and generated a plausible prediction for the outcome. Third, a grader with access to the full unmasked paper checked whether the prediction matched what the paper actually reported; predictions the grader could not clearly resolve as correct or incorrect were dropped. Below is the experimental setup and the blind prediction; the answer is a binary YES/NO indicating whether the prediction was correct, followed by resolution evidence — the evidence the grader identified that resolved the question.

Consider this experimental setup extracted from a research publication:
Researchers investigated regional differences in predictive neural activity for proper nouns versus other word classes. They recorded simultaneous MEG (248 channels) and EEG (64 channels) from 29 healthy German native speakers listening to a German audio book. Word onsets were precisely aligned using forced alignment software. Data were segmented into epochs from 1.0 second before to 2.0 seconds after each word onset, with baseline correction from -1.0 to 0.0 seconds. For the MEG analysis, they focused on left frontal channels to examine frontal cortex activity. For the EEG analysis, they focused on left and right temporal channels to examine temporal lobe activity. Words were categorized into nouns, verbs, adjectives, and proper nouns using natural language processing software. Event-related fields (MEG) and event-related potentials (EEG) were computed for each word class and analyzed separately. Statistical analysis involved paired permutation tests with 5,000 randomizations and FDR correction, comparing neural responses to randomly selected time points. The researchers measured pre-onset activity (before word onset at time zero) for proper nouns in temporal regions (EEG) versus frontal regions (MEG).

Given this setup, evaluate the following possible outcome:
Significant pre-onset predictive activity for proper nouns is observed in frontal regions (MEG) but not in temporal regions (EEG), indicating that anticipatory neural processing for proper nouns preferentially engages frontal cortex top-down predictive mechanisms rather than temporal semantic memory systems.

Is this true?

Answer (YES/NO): NO